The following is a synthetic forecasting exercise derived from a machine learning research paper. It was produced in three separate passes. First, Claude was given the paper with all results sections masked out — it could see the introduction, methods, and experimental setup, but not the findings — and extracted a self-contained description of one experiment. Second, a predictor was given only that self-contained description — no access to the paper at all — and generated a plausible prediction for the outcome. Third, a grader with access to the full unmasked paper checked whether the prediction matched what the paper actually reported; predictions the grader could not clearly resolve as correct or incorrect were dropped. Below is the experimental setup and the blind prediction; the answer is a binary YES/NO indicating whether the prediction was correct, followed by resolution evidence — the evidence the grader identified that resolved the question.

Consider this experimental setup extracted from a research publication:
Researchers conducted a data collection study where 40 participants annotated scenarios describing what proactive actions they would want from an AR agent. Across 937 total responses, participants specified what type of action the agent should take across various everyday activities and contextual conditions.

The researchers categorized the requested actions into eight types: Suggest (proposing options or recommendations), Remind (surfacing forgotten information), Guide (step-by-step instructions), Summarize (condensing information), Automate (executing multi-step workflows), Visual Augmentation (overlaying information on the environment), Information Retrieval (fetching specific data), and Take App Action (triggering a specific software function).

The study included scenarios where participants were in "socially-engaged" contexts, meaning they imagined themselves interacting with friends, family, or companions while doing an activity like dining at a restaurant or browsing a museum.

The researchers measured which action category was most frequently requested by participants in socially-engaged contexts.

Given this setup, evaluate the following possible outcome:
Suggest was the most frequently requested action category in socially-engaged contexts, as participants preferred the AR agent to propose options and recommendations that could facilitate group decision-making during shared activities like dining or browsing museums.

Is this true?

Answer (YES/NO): YES